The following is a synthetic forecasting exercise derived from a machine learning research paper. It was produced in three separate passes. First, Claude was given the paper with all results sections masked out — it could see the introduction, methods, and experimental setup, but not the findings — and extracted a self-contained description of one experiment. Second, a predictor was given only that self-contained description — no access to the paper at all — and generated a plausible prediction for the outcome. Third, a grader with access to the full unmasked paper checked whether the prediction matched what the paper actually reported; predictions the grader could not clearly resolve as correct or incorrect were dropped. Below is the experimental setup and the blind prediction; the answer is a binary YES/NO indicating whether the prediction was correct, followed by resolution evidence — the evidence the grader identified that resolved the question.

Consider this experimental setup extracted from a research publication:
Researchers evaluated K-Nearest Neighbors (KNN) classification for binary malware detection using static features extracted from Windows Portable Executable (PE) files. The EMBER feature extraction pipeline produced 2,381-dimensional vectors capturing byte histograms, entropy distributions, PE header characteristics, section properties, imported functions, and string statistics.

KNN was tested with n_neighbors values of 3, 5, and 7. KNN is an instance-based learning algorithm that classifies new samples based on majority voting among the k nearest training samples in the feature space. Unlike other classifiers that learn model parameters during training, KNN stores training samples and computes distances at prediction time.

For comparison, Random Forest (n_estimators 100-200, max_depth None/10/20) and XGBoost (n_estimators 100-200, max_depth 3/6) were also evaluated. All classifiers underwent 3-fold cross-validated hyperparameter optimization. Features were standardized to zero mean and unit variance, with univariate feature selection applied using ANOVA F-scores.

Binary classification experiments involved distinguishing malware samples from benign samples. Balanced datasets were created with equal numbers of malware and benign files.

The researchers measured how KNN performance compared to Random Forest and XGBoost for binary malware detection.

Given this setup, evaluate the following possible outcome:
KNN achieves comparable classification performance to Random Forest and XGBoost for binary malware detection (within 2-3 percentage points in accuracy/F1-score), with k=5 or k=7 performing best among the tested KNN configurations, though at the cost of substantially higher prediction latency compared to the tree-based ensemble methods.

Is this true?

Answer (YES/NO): NO